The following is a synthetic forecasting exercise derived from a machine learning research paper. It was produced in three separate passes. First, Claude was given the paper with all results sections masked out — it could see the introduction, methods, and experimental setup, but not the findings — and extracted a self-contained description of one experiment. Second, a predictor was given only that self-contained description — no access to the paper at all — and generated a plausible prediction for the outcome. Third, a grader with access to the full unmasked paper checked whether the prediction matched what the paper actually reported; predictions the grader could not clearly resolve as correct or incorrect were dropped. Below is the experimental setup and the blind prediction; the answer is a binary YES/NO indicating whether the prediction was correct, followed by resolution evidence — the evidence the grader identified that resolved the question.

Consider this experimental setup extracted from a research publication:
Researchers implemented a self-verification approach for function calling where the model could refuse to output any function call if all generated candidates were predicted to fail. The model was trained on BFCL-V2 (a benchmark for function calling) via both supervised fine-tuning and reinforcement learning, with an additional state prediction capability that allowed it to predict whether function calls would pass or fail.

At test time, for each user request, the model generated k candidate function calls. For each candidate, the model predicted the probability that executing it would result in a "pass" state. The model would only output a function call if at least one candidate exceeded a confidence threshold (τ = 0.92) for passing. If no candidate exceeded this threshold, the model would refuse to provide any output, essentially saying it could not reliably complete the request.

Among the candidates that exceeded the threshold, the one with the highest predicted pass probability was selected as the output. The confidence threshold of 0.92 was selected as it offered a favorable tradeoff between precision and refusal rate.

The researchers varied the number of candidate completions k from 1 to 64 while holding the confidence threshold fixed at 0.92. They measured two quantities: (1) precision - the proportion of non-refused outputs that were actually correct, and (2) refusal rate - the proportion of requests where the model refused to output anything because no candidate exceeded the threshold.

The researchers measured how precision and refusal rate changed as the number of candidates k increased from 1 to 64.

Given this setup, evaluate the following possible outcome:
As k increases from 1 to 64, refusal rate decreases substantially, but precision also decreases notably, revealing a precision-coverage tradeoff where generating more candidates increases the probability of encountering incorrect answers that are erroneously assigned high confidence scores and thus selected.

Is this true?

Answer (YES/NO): NO